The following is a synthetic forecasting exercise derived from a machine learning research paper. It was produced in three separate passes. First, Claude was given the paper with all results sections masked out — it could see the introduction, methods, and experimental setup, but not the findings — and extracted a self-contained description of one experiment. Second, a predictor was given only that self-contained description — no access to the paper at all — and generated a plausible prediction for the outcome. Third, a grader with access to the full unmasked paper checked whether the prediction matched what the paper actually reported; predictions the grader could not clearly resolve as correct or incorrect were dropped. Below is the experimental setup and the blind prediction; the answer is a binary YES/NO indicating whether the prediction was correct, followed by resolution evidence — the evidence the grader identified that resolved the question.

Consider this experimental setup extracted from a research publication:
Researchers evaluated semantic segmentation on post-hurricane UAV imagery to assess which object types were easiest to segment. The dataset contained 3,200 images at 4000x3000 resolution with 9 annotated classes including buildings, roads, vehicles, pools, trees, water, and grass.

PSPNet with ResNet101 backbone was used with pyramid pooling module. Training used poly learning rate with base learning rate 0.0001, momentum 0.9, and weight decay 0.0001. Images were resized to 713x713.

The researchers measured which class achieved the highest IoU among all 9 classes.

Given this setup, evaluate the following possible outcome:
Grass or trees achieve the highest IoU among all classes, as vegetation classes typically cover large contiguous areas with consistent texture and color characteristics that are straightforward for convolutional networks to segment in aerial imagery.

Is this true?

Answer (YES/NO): YES